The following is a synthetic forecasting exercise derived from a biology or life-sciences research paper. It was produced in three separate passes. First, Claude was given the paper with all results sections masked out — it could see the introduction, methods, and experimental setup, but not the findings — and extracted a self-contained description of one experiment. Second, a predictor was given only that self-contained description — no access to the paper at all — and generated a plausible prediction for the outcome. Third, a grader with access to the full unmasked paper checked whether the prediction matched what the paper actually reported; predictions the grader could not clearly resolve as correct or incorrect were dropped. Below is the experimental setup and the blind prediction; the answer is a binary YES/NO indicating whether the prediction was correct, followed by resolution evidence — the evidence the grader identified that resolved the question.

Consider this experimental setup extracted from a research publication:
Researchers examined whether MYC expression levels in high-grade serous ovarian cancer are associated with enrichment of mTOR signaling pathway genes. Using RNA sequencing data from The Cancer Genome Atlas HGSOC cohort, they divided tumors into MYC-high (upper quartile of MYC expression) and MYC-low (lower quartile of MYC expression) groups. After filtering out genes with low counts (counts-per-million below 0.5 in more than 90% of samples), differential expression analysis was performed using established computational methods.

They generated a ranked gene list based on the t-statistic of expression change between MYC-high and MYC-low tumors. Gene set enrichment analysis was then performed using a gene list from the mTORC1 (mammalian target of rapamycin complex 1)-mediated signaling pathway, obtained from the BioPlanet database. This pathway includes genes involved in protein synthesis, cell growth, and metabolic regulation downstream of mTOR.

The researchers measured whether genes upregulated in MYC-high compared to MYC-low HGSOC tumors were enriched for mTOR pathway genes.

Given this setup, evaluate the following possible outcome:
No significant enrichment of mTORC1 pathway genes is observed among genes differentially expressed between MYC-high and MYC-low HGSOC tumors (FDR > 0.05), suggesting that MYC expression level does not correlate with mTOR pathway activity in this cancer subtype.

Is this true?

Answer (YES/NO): NO